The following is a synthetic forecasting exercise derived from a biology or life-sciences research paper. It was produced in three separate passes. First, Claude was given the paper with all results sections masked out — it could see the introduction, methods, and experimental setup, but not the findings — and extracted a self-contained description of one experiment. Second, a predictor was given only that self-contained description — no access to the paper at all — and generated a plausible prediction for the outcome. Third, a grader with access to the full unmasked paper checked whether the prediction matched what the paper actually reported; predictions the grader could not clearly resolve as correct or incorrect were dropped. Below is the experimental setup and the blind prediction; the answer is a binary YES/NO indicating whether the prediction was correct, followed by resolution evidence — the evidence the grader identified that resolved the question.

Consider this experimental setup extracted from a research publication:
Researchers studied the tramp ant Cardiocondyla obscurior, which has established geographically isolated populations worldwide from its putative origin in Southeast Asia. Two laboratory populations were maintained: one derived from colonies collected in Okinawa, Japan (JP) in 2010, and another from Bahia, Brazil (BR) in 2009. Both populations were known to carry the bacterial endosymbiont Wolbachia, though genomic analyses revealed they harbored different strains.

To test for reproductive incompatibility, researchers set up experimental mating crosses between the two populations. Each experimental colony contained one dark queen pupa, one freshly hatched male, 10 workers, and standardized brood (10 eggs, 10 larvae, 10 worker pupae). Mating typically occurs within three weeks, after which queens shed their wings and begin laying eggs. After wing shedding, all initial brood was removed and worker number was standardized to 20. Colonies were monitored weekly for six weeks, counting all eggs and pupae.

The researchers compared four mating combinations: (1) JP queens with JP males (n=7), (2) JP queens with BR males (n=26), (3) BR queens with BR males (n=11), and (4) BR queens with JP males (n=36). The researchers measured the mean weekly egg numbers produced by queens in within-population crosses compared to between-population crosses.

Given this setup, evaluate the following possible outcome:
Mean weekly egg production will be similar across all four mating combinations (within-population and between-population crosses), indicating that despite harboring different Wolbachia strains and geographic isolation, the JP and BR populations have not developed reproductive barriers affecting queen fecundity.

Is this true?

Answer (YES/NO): NO